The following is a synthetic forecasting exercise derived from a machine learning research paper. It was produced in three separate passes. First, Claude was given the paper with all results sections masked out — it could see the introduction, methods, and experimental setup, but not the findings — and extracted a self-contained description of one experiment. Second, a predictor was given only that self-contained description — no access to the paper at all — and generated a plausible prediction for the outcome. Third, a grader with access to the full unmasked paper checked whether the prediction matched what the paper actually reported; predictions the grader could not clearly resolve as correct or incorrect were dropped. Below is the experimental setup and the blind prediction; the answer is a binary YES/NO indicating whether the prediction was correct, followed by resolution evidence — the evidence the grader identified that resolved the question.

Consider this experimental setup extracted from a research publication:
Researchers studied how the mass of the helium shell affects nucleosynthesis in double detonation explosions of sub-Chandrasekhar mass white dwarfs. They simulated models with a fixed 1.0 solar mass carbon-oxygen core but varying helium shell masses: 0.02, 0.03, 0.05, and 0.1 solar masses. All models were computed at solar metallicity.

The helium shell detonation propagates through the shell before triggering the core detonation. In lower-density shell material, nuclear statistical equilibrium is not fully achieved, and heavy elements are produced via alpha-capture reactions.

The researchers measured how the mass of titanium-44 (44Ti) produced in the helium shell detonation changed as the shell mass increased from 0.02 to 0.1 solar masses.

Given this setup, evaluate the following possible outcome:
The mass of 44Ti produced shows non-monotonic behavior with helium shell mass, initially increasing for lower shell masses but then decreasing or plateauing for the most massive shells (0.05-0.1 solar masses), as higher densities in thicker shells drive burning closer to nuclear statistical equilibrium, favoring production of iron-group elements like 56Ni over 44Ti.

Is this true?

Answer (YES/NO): YES